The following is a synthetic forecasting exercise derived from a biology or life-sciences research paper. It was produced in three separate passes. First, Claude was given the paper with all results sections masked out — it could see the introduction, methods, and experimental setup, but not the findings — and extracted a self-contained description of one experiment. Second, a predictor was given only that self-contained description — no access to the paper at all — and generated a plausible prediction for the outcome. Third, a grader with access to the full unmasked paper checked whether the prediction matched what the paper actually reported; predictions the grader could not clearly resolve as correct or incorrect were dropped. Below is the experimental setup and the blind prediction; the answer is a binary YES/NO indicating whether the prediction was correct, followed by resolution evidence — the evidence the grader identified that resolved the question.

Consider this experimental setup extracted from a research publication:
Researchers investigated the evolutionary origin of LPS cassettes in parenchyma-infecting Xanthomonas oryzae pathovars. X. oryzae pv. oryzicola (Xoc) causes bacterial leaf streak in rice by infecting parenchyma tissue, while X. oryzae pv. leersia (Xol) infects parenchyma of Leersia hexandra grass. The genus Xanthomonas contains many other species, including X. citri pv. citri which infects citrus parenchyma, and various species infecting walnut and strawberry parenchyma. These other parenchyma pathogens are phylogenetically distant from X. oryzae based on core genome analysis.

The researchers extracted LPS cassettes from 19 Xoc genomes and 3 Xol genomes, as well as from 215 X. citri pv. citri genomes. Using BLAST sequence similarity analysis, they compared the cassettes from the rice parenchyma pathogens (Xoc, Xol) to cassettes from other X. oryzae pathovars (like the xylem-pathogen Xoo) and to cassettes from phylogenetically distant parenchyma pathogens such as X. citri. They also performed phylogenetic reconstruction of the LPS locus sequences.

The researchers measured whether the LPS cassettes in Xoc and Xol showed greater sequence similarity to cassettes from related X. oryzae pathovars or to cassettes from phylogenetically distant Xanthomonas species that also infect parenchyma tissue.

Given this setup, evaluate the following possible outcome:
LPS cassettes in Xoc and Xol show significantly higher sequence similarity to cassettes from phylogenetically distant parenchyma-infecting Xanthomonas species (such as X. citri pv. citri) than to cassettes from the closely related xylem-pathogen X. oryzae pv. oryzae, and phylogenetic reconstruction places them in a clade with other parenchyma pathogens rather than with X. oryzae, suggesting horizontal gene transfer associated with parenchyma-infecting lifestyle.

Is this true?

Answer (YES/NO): YES